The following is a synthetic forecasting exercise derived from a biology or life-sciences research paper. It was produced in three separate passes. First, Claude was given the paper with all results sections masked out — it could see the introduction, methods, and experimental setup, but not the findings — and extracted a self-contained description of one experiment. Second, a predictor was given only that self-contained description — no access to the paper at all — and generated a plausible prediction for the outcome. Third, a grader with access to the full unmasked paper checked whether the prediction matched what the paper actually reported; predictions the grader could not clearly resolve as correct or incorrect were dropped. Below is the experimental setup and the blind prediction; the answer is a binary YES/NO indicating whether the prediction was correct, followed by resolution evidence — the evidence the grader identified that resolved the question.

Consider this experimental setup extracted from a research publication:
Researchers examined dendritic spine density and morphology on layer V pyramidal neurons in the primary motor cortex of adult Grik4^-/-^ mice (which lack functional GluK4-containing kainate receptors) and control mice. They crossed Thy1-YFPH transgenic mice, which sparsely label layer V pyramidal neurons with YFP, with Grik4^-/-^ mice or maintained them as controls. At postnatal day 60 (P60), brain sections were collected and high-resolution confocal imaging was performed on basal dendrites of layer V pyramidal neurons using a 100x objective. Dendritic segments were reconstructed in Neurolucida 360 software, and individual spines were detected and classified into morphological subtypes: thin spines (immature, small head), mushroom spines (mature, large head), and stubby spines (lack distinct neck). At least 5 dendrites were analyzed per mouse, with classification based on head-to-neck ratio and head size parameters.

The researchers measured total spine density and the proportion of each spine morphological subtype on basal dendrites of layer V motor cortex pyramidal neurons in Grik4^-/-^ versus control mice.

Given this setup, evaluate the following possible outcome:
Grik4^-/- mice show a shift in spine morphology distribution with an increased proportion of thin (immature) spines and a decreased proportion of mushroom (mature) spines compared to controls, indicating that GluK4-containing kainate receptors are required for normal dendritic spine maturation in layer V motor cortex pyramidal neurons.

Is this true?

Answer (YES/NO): NO